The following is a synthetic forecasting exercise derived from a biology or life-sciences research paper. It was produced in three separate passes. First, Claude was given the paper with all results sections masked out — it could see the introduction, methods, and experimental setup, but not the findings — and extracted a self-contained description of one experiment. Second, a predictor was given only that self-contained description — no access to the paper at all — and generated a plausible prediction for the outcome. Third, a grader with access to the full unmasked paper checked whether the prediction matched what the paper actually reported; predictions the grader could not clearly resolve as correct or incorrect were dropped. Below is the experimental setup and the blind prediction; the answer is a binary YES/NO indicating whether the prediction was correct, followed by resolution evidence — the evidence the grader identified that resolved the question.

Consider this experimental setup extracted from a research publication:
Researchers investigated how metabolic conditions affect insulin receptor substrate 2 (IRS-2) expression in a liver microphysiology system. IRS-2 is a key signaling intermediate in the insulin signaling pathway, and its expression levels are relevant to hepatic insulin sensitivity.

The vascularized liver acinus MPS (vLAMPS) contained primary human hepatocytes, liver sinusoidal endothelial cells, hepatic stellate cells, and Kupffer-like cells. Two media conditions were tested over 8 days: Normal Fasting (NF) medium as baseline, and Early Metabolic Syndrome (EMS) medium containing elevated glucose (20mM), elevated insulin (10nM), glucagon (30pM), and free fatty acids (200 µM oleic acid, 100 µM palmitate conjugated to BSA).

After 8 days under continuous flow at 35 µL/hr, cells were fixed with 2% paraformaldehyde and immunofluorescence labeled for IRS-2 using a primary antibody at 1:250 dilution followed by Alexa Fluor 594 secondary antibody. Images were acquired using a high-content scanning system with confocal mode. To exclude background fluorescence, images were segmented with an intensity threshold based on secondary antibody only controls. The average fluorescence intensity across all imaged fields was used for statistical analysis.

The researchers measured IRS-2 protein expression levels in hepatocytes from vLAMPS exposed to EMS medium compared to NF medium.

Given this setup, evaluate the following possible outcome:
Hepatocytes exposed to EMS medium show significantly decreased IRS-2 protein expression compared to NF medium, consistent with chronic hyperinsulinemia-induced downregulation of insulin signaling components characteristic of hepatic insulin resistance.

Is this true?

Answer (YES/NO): YES